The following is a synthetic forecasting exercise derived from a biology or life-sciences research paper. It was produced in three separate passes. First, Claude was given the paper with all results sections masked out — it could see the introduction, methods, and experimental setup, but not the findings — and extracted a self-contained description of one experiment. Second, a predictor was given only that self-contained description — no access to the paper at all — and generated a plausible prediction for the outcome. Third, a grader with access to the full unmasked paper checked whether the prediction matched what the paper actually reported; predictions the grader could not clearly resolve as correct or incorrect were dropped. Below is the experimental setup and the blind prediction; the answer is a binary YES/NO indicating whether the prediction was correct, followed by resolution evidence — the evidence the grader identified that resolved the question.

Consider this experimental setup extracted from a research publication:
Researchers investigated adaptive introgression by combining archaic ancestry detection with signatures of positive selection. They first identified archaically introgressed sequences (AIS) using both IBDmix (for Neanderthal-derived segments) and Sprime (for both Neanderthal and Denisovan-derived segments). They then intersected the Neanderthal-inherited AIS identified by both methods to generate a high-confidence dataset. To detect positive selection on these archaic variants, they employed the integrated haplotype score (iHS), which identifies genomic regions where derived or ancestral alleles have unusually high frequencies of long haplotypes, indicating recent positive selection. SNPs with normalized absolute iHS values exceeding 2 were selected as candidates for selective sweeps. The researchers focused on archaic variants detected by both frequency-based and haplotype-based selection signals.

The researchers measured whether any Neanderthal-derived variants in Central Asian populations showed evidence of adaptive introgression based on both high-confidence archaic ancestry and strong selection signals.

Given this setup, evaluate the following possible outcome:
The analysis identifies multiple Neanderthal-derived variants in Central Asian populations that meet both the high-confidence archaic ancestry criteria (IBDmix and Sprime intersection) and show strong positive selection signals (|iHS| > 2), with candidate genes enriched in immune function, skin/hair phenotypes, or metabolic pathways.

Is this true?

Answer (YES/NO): YES